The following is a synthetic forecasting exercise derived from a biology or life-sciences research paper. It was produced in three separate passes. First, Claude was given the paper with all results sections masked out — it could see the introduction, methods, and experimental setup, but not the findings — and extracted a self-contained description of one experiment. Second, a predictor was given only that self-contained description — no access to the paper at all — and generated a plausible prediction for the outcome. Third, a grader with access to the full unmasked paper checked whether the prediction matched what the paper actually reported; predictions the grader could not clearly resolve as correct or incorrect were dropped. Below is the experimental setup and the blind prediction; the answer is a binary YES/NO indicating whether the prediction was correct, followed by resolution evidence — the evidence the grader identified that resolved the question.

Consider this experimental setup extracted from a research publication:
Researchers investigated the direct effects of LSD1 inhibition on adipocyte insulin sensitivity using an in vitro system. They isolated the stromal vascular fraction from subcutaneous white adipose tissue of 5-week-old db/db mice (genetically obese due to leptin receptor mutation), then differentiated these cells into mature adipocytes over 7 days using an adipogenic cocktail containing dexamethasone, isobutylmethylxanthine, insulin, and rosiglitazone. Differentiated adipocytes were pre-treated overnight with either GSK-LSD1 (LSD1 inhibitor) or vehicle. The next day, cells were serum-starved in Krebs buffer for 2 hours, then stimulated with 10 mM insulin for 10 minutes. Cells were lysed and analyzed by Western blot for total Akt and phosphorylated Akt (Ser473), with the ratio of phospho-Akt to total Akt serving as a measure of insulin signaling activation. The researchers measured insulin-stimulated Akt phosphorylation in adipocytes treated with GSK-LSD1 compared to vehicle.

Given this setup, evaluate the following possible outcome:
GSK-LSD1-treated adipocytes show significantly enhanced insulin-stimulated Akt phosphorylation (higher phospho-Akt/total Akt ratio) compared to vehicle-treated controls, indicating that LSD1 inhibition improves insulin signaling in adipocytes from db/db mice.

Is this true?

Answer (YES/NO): NO